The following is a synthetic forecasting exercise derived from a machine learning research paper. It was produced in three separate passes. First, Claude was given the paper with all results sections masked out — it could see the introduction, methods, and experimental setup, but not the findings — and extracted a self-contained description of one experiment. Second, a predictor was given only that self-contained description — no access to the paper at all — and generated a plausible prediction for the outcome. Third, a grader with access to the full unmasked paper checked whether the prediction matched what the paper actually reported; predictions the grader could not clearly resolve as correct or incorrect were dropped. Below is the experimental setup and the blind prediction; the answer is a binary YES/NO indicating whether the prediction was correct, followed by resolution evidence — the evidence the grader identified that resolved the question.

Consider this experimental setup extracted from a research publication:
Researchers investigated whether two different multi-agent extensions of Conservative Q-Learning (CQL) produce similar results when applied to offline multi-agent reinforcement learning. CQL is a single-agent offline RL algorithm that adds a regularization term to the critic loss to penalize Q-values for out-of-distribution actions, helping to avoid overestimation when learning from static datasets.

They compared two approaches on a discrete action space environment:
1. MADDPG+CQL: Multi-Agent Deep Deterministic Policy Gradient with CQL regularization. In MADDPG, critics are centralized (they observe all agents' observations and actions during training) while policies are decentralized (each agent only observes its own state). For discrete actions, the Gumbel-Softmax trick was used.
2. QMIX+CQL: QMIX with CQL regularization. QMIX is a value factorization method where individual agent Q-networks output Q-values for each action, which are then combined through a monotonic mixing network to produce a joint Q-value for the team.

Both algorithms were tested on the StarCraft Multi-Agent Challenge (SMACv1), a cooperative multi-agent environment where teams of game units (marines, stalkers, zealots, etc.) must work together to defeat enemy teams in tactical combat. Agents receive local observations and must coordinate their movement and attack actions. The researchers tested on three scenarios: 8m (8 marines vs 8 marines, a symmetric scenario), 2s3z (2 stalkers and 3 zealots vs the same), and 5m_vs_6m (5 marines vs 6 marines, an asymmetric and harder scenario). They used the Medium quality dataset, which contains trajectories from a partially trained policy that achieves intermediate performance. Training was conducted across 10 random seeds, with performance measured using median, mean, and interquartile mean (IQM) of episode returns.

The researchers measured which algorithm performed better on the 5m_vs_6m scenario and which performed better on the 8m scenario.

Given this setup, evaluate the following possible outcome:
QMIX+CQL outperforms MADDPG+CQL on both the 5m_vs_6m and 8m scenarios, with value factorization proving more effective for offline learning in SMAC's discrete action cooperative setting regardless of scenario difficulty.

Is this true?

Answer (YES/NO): NO